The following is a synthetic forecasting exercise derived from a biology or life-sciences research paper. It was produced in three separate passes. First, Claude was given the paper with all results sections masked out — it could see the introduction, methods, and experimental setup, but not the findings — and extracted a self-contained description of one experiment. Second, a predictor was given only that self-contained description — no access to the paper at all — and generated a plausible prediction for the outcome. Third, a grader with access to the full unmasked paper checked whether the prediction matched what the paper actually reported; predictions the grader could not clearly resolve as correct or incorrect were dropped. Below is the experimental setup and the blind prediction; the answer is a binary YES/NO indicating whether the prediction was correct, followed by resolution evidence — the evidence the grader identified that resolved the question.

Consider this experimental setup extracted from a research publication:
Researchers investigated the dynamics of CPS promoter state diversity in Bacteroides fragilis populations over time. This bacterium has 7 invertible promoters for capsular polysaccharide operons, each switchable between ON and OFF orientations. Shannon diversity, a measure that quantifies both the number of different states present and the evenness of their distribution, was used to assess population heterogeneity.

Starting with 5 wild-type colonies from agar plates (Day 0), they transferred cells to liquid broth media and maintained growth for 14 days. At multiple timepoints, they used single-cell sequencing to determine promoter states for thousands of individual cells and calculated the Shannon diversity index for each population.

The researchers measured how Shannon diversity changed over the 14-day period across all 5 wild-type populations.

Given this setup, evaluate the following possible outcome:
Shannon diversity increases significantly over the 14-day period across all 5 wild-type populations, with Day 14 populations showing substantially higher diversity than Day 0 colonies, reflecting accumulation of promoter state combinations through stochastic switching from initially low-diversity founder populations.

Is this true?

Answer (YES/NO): YES